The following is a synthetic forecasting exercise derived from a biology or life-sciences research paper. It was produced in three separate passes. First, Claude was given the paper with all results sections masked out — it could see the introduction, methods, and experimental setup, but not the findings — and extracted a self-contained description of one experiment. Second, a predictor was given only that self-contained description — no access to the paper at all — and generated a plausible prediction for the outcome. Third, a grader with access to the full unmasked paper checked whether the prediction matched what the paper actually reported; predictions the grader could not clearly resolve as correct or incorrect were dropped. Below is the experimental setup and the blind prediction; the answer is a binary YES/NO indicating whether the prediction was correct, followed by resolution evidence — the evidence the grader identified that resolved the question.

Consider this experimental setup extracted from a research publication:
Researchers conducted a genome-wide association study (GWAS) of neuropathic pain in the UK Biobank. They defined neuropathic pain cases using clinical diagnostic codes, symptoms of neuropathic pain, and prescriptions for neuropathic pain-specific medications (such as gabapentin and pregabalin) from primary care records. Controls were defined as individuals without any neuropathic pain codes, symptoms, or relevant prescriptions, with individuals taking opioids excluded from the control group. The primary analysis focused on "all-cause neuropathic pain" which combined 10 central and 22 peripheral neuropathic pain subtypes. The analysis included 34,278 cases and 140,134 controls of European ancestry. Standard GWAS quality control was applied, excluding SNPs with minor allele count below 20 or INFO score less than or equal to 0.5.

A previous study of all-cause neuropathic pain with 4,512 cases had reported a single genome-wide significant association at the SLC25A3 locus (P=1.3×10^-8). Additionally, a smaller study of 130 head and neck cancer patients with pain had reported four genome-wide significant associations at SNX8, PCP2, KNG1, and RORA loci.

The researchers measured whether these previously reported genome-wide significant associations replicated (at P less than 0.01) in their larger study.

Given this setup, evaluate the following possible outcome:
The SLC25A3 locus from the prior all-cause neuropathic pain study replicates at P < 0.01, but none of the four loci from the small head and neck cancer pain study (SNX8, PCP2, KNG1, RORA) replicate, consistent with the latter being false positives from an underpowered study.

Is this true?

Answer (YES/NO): NO